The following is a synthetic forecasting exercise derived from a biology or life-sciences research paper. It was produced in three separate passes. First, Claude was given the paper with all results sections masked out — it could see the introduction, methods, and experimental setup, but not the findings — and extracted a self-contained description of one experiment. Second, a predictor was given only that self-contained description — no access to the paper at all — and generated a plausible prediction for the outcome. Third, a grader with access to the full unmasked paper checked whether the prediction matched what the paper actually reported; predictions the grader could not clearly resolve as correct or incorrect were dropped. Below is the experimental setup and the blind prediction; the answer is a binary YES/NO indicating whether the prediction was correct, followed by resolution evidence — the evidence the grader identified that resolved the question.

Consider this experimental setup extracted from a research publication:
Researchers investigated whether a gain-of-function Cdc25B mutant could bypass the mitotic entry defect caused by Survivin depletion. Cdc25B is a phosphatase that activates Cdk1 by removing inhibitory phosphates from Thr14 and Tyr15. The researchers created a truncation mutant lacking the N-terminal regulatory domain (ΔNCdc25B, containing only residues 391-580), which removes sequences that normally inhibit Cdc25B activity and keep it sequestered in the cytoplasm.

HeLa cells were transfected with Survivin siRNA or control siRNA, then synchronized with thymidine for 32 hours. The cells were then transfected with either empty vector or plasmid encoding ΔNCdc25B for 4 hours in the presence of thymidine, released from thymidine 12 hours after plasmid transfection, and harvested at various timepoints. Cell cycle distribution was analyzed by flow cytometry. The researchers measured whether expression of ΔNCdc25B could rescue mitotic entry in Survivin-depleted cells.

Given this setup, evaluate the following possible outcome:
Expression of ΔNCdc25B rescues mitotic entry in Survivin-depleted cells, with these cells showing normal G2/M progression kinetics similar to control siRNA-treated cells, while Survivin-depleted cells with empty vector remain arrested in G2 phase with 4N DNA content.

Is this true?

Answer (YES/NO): YES